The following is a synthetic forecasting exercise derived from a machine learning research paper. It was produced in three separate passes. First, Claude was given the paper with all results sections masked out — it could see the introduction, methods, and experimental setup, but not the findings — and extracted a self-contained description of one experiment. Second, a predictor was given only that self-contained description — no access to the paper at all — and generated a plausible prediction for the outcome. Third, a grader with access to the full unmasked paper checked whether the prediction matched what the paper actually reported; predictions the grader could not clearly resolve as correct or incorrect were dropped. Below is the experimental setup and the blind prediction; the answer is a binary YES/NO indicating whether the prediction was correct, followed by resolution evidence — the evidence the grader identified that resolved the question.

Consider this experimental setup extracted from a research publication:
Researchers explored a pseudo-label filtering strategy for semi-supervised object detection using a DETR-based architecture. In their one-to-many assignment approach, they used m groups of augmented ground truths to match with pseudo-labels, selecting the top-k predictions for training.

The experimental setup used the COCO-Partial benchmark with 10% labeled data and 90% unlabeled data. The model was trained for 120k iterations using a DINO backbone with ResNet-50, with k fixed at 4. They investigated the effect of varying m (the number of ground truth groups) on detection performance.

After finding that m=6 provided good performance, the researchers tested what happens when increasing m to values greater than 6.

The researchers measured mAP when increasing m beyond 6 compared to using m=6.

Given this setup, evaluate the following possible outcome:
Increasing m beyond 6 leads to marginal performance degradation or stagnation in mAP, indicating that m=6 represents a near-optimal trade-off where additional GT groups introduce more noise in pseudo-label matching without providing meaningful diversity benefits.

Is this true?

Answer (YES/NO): YES